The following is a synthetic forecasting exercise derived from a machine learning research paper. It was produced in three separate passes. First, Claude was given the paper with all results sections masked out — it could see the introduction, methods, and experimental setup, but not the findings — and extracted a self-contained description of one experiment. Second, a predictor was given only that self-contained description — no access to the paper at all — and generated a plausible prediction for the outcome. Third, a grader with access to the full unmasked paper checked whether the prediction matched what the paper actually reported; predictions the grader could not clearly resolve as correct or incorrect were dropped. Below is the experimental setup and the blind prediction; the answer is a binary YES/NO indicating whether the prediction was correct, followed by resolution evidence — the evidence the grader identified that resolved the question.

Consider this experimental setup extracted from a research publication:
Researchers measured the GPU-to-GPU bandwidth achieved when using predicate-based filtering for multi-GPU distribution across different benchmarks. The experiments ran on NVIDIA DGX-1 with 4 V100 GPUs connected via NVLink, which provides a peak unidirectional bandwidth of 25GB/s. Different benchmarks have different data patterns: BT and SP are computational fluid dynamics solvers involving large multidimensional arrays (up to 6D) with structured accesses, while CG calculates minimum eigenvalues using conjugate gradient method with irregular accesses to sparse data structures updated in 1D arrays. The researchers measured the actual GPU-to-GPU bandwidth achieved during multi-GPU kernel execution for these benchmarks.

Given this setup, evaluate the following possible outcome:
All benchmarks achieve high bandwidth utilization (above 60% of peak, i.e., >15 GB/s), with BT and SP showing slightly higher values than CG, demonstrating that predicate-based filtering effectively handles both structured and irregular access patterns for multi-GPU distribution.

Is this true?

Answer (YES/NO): NO